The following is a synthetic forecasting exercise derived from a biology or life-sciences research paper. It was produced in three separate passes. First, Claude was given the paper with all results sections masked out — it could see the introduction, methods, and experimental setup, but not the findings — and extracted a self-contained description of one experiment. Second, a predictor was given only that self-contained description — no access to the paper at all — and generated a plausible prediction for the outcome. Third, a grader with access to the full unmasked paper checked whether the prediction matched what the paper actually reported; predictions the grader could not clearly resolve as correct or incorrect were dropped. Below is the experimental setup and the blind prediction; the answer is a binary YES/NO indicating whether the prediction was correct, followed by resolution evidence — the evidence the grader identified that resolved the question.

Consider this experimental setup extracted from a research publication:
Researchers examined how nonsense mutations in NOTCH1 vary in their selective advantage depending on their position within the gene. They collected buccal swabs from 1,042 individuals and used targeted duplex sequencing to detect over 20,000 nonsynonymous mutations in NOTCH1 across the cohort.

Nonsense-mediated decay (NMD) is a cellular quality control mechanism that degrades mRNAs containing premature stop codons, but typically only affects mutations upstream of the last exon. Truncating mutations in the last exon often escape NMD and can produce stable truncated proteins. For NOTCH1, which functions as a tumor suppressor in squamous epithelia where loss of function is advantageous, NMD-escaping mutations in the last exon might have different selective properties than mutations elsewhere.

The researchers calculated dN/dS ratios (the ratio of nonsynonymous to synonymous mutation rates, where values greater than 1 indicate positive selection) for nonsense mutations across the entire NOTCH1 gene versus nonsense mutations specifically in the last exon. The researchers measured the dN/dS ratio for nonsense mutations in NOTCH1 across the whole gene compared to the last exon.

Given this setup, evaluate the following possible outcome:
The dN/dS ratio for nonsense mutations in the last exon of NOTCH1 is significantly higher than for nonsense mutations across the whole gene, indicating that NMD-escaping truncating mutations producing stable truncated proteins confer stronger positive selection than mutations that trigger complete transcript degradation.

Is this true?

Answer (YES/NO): NO